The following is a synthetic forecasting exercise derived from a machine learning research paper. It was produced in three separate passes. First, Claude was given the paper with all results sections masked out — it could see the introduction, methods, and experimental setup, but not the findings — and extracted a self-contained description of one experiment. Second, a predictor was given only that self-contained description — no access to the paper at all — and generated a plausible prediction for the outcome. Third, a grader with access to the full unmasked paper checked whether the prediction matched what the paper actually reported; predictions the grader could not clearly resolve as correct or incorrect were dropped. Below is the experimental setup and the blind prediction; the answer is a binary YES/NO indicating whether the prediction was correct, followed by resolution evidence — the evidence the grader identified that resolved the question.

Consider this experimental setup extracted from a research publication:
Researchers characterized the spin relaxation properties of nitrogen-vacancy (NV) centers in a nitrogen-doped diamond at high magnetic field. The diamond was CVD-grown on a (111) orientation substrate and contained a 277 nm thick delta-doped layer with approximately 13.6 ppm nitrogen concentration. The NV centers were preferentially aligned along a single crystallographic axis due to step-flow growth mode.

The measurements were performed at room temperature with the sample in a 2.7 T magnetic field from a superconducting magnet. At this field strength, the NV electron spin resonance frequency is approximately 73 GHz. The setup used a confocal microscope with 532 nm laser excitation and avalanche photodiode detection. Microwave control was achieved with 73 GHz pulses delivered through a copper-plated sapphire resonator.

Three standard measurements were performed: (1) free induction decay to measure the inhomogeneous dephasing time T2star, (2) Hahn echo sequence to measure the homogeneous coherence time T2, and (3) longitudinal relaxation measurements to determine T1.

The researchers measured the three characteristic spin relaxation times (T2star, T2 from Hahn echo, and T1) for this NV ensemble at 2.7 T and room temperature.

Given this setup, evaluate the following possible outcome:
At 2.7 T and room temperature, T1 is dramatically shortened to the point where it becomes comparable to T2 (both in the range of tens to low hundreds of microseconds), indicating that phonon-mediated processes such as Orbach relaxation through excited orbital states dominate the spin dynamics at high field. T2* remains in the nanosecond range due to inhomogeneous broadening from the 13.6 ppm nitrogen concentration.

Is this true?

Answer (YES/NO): NO